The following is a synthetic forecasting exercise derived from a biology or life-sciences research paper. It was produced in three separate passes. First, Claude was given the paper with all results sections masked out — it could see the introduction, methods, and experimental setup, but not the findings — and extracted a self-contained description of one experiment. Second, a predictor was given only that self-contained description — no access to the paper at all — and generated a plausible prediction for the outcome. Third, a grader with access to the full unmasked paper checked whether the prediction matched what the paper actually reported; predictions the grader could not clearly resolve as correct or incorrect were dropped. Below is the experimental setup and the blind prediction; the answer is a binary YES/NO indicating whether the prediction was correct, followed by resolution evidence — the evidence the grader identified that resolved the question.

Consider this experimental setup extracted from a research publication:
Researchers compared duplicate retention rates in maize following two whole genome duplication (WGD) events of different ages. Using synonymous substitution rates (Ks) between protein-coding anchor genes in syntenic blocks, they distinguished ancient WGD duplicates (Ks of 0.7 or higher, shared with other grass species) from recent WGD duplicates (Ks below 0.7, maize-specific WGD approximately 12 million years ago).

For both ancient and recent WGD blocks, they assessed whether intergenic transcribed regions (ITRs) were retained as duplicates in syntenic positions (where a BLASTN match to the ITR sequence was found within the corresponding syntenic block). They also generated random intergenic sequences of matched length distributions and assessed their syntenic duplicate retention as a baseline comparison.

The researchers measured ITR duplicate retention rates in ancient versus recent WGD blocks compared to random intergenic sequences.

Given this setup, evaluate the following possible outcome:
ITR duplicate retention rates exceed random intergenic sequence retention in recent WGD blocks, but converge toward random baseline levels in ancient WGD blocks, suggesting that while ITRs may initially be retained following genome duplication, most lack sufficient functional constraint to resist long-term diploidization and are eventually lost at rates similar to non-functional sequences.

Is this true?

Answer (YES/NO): NO